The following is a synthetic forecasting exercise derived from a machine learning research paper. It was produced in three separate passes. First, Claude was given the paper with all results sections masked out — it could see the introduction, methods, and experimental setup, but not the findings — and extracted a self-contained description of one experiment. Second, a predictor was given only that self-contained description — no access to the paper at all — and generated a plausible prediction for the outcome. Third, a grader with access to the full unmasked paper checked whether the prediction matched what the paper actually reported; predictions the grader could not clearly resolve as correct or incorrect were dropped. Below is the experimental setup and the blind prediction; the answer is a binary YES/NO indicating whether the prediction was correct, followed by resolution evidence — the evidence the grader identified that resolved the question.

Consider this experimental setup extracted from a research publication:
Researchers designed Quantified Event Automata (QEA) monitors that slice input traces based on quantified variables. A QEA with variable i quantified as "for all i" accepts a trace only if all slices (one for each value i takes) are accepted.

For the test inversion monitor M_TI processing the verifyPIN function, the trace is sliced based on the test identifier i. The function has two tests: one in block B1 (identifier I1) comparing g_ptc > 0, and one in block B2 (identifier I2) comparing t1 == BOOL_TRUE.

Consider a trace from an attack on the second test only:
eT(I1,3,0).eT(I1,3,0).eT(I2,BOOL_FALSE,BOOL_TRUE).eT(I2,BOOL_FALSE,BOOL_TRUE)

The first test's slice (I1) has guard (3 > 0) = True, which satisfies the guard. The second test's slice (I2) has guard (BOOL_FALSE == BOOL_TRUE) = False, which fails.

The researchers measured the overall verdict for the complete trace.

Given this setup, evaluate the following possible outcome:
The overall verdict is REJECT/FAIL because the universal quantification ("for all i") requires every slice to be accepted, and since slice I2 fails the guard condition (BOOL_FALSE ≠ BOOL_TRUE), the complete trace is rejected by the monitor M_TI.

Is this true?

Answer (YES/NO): YES